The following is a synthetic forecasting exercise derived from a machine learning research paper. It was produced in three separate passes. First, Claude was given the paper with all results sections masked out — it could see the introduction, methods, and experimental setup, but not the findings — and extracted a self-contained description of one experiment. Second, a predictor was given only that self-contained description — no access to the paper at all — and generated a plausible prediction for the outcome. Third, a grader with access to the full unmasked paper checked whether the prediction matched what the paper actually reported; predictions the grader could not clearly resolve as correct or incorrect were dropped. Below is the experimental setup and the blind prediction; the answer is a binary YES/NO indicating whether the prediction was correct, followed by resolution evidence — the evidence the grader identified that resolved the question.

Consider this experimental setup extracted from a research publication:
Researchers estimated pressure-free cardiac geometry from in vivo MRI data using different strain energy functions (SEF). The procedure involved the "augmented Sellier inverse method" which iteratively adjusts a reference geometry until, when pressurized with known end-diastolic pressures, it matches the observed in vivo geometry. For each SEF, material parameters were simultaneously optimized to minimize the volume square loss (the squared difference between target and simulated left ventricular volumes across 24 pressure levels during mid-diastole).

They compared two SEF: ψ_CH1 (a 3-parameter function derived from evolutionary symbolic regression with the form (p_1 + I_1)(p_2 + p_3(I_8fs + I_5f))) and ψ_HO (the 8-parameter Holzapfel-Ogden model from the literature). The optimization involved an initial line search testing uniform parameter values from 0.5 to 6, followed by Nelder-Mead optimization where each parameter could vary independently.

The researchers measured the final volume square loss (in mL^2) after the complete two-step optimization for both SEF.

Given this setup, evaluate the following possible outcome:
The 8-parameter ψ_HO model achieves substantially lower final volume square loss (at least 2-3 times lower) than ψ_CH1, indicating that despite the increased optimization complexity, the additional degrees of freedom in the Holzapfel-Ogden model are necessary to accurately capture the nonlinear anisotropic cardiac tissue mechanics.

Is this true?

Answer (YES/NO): NO